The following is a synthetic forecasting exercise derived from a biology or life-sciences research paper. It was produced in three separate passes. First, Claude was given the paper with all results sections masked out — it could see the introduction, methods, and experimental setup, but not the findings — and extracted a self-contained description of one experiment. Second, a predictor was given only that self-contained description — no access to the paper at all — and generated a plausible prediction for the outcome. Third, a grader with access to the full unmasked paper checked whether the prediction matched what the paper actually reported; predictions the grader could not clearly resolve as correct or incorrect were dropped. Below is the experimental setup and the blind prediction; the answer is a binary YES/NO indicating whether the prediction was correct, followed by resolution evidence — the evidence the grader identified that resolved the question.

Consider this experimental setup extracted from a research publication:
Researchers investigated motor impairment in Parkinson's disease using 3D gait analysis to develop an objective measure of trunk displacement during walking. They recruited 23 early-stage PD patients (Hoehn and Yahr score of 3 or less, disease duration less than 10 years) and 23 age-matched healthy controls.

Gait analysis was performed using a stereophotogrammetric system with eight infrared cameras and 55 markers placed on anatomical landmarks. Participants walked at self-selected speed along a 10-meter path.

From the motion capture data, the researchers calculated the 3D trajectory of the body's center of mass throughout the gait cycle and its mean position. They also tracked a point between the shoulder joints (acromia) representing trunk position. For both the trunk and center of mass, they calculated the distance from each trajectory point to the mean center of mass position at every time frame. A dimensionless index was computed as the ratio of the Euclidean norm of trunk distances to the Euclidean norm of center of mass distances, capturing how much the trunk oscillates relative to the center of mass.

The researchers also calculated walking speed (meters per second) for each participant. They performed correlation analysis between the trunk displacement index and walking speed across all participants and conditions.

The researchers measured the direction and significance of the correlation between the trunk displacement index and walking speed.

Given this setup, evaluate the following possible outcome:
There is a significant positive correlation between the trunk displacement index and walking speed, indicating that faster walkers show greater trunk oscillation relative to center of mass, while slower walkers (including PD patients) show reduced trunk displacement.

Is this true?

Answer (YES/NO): NO